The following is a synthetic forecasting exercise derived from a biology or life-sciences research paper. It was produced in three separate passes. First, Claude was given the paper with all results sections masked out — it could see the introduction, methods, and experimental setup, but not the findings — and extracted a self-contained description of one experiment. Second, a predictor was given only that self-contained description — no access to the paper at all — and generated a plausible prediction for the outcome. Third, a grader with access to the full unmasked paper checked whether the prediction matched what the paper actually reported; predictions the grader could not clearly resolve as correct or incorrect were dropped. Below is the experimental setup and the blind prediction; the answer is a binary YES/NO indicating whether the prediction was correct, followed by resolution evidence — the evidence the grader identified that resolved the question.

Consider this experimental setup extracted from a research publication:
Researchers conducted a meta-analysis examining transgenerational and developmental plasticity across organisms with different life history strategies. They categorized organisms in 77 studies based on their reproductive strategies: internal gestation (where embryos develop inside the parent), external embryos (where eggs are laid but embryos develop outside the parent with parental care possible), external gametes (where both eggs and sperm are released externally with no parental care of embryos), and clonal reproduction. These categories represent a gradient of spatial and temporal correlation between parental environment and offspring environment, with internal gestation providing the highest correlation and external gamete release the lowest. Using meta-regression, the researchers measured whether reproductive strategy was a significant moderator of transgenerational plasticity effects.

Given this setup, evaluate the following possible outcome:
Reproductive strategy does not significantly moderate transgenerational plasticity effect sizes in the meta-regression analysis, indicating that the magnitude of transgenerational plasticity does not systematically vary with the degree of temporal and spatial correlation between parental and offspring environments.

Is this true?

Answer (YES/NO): NO